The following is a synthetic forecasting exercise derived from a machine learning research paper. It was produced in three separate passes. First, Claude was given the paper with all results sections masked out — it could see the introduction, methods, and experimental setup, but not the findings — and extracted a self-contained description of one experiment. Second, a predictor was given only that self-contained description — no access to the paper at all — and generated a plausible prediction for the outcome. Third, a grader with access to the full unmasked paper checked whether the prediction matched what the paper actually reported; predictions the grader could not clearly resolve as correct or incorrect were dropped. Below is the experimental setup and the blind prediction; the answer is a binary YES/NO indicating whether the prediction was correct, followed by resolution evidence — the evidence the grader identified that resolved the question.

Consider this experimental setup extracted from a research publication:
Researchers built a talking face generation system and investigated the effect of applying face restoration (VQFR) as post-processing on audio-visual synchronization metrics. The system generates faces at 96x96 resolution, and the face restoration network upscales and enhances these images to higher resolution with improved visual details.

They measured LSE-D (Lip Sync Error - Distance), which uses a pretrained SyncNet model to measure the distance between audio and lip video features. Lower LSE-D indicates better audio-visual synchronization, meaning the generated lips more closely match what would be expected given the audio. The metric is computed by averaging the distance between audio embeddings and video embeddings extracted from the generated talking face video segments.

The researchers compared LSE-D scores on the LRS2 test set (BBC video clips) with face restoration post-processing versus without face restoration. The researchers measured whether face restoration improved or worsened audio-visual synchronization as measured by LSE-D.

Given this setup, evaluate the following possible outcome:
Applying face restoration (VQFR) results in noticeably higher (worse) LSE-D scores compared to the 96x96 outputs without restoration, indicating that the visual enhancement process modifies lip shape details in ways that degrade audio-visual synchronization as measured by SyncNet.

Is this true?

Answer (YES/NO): NO